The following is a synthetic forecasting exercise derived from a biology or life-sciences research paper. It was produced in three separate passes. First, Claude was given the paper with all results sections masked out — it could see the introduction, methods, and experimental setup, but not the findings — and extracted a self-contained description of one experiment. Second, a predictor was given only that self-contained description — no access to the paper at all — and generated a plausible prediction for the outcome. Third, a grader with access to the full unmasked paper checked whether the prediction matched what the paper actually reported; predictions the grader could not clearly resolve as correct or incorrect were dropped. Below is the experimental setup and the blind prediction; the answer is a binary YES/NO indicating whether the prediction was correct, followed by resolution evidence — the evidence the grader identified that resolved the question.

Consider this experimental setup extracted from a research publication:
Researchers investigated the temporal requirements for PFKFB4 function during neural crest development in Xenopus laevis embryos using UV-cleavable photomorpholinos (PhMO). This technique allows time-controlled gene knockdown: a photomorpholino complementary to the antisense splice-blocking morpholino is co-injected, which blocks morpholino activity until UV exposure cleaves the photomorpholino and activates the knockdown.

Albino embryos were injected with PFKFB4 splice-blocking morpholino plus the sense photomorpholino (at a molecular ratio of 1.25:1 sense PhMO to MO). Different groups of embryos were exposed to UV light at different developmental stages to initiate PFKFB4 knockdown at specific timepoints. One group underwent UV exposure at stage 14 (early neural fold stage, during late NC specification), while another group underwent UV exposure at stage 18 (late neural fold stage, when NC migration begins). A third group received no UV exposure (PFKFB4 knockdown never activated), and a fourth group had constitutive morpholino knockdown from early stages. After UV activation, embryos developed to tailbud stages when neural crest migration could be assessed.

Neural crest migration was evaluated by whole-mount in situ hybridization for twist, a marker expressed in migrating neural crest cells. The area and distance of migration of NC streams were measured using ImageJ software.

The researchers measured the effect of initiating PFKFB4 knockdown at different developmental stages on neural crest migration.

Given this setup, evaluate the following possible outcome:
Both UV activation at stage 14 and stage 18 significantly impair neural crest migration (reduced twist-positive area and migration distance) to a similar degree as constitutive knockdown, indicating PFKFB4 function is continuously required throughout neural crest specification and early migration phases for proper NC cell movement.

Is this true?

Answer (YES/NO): NO